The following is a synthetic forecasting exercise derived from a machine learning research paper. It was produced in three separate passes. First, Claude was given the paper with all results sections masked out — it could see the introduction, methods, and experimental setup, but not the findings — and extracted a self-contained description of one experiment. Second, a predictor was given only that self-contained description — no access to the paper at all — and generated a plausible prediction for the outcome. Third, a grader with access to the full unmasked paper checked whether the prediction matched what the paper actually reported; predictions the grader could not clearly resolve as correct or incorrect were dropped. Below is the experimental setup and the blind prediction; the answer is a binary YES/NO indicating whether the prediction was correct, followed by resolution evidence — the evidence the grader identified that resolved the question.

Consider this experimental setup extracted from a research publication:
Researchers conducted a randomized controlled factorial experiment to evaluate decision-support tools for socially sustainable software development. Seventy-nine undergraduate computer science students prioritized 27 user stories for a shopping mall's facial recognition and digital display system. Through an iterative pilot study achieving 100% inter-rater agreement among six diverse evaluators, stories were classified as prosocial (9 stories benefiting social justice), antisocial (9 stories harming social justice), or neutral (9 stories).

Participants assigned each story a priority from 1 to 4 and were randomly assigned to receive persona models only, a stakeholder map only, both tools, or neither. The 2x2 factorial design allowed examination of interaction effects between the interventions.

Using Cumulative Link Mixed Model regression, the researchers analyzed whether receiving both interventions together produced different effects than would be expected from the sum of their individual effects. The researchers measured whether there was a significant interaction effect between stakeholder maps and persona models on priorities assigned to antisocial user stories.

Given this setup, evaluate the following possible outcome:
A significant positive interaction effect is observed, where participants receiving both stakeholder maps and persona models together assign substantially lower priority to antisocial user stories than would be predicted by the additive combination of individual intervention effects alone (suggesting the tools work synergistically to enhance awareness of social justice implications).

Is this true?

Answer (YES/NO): NO